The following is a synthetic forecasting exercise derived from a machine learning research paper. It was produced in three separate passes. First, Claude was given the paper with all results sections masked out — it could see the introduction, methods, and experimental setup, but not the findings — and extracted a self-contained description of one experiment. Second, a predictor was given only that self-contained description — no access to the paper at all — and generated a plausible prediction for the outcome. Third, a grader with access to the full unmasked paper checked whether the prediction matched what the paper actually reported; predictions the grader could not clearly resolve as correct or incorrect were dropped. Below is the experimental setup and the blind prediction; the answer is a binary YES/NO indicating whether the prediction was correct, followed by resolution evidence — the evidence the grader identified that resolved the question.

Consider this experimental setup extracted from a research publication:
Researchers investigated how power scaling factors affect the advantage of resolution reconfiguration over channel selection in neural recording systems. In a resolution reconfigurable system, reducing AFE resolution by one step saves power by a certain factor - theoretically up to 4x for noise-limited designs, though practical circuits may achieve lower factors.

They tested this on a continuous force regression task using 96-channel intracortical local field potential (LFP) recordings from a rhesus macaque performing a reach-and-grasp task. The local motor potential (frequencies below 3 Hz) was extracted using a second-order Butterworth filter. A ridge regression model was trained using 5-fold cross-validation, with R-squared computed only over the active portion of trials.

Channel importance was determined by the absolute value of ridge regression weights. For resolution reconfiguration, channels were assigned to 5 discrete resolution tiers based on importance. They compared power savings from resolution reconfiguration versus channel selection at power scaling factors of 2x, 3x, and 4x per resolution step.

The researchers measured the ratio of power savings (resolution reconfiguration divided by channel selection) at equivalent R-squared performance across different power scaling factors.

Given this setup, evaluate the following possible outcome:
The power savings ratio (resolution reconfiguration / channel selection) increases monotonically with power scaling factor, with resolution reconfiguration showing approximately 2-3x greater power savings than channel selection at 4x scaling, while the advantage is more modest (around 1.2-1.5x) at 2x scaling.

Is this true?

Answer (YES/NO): NO